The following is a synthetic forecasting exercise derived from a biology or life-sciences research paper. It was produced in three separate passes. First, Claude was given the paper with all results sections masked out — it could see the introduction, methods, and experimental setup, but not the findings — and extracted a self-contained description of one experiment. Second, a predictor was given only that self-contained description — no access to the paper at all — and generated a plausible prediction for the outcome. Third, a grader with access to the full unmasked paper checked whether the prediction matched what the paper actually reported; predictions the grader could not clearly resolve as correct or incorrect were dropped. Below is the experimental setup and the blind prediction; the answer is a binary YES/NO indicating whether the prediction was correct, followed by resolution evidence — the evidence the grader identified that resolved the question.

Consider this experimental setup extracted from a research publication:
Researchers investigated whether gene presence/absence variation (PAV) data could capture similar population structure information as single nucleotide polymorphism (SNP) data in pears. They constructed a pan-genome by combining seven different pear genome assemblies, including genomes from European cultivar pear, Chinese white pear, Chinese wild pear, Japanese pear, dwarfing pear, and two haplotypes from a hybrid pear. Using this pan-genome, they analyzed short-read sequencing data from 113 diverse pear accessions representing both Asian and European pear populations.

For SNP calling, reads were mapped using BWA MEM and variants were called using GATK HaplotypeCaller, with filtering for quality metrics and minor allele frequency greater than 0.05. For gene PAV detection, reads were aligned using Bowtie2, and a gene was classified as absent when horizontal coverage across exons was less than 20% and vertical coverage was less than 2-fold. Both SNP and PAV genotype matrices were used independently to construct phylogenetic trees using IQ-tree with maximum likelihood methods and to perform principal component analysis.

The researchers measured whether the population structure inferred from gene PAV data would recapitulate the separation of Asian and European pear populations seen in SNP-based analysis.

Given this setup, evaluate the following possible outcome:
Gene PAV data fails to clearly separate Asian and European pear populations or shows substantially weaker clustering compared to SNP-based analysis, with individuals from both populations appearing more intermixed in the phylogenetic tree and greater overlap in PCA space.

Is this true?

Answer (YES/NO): NO